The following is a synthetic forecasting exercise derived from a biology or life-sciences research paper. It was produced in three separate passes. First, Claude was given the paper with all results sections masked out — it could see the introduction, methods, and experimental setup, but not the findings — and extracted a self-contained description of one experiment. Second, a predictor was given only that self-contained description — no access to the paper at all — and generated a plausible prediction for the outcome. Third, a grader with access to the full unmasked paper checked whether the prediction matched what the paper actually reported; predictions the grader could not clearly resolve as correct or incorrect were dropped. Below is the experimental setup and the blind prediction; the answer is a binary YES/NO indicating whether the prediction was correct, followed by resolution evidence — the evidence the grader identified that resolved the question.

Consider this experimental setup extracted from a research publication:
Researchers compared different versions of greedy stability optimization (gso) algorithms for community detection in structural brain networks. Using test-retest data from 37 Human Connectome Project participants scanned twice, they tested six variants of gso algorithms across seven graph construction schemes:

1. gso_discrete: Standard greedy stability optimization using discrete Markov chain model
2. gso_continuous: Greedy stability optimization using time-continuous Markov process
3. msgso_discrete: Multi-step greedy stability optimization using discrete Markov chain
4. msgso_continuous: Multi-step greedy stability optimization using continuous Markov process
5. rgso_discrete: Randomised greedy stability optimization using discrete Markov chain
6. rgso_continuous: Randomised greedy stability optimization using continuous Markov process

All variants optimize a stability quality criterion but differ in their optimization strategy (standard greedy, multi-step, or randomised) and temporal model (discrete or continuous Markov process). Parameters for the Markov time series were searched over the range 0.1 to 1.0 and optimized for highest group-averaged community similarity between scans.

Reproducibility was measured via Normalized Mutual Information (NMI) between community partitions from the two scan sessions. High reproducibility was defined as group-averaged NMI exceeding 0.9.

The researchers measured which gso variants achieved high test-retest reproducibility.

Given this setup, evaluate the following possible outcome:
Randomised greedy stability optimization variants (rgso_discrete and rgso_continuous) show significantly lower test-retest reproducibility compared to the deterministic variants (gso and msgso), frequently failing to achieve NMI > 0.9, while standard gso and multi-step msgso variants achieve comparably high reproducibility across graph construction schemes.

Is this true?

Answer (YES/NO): NO